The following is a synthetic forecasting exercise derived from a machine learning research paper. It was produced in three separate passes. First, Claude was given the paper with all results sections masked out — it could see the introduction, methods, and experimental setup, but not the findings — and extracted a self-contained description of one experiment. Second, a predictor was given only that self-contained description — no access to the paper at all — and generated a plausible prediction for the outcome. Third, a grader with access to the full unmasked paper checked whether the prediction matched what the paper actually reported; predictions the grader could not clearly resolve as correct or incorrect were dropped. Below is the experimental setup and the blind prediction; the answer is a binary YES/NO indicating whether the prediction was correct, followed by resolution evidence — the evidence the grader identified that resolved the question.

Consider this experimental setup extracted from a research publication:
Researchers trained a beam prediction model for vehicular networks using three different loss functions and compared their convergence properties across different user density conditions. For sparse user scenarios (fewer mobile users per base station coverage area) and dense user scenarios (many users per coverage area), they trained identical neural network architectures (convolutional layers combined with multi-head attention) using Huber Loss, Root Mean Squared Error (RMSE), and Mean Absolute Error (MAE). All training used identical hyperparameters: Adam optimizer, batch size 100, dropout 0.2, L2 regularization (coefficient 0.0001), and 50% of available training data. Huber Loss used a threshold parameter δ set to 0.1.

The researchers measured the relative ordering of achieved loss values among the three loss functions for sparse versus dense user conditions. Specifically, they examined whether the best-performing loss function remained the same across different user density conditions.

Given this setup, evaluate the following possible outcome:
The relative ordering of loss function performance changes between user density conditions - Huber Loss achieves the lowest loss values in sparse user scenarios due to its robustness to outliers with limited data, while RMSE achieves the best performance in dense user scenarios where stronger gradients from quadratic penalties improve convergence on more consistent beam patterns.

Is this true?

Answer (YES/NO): NO